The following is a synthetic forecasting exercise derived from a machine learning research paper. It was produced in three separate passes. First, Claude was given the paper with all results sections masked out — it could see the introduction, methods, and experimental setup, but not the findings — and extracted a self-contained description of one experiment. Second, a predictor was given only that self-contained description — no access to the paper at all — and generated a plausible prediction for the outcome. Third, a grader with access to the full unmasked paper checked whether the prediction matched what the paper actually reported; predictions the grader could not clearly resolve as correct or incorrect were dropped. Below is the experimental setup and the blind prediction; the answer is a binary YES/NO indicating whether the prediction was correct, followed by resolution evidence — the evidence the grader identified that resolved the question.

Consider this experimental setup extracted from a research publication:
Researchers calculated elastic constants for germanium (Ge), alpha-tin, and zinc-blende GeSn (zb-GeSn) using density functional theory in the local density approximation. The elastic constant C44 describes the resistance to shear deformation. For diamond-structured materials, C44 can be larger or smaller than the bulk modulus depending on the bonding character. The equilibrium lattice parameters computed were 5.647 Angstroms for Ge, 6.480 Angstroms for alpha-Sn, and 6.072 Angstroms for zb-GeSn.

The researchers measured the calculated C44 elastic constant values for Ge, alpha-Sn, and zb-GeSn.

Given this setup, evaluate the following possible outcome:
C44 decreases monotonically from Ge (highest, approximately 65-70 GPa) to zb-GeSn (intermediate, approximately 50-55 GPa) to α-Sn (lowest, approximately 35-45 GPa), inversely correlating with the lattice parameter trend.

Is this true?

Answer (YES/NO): NO